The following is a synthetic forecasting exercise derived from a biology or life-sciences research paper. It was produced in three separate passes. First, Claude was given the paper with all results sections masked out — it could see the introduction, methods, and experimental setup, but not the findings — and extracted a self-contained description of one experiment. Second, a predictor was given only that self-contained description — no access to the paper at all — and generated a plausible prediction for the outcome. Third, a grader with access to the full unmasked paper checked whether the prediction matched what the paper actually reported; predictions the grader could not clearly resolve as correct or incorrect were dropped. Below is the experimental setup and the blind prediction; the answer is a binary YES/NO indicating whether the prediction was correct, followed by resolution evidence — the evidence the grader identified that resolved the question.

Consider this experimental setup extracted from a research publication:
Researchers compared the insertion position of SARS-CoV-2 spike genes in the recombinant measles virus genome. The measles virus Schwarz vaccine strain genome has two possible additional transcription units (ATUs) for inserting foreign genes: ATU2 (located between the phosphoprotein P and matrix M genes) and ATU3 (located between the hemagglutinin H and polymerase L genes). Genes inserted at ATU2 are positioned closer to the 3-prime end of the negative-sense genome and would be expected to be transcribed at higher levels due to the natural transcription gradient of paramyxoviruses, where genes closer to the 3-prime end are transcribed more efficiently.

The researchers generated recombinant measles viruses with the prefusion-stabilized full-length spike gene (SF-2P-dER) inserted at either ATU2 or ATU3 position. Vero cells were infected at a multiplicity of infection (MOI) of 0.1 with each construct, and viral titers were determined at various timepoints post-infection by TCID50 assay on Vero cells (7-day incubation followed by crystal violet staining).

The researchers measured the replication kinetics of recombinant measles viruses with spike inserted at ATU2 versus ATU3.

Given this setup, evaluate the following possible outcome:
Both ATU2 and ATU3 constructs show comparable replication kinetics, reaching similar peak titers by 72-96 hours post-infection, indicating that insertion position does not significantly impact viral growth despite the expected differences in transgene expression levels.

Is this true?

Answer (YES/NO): YES